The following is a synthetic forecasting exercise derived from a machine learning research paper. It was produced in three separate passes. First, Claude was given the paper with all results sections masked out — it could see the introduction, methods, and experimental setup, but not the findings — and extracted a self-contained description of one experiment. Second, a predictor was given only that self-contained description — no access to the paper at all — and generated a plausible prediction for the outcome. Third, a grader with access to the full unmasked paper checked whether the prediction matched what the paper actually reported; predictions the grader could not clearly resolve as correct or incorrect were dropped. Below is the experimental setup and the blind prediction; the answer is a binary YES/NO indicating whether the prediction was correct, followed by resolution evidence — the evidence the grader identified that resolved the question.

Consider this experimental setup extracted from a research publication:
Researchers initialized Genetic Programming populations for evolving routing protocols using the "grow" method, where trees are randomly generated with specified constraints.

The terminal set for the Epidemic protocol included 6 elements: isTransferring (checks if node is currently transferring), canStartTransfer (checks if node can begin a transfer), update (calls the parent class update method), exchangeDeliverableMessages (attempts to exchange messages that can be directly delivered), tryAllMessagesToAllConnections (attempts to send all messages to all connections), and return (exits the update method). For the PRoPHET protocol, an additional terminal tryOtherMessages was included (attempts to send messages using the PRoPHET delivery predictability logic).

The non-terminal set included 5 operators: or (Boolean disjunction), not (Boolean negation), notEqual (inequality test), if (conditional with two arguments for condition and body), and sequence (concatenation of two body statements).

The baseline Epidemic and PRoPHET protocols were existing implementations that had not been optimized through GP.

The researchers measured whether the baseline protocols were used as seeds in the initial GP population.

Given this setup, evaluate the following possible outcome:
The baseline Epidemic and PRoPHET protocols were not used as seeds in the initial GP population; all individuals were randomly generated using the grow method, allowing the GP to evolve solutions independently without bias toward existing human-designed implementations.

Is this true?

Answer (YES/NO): YES